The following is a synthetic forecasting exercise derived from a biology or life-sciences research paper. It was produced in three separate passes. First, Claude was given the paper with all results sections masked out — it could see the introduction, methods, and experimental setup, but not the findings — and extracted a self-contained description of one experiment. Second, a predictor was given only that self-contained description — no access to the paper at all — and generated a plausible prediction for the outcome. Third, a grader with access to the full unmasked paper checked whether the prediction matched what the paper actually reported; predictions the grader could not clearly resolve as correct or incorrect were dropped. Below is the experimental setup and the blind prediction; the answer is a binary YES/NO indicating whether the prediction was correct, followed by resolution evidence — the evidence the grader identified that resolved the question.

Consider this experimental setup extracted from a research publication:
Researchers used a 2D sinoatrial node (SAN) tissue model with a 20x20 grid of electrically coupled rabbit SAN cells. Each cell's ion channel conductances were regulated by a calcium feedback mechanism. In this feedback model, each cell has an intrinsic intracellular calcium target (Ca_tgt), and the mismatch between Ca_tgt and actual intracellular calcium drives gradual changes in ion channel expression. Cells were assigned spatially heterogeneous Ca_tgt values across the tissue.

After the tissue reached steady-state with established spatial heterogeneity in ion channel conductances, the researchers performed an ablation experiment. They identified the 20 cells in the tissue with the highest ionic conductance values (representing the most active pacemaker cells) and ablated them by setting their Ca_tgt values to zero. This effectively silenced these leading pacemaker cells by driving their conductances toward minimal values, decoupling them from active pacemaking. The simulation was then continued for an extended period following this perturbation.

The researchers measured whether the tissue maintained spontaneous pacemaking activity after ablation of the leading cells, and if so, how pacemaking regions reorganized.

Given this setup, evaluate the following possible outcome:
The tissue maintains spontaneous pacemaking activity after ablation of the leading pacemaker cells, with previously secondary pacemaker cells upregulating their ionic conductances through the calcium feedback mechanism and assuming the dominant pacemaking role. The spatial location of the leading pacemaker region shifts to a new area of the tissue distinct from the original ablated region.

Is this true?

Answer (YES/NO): YES